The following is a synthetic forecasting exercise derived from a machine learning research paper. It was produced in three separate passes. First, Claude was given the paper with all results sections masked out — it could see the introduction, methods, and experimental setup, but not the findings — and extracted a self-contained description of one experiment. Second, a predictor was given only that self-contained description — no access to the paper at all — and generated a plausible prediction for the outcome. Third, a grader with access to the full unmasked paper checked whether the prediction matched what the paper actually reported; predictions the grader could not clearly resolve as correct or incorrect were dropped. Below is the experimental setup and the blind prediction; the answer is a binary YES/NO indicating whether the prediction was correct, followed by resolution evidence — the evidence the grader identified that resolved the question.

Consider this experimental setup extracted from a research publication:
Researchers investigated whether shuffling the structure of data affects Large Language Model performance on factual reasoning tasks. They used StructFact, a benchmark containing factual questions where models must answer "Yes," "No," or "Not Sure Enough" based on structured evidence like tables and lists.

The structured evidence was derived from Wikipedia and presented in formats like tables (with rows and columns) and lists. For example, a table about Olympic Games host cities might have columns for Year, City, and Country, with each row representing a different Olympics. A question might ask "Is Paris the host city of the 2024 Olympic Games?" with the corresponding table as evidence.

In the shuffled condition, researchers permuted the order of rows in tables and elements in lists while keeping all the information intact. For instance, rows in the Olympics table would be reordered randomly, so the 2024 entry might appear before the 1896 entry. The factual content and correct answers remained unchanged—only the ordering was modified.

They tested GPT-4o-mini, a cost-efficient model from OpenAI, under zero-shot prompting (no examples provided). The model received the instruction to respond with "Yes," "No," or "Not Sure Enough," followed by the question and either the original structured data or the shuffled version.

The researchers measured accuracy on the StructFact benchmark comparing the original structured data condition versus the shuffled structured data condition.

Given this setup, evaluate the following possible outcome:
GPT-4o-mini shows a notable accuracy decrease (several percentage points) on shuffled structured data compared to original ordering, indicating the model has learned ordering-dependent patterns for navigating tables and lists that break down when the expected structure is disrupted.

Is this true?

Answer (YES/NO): NO